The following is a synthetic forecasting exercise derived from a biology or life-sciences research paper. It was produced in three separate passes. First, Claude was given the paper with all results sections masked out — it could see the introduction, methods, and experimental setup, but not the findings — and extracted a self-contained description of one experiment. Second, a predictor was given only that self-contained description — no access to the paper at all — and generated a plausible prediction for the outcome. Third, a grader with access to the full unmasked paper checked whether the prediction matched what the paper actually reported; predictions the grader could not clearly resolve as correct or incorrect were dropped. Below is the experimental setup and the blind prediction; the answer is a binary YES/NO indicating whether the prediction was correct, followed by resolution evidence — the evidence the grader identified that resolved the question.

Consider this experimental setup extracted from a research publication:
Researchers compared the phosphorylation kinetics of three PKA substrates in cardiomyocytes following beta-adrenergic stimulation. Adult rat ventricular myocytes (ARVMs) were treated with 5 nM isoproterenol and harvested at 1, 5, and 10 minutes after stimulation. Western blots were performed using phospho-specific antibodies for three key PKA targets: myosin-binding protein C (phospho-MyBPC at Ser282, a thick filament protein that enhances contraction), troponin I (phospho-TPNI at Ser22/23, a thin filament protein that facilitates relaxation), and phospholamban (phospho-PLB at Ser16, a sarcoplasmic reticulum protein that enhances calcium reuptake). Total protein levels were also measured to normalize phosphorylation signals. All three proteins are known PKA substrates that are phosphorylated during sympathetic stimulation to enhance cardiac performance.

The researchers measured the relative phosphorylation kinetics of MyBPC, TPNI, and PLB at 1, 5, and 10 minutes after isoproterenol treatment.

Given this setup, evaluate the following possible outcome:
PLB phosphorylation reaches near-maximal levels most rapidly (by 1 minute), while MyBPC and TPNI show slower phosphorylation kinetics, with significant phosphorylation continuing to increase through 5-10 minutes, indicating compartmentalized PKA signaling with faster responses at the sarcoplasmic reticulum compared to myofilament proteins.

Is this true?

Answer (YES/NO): NO